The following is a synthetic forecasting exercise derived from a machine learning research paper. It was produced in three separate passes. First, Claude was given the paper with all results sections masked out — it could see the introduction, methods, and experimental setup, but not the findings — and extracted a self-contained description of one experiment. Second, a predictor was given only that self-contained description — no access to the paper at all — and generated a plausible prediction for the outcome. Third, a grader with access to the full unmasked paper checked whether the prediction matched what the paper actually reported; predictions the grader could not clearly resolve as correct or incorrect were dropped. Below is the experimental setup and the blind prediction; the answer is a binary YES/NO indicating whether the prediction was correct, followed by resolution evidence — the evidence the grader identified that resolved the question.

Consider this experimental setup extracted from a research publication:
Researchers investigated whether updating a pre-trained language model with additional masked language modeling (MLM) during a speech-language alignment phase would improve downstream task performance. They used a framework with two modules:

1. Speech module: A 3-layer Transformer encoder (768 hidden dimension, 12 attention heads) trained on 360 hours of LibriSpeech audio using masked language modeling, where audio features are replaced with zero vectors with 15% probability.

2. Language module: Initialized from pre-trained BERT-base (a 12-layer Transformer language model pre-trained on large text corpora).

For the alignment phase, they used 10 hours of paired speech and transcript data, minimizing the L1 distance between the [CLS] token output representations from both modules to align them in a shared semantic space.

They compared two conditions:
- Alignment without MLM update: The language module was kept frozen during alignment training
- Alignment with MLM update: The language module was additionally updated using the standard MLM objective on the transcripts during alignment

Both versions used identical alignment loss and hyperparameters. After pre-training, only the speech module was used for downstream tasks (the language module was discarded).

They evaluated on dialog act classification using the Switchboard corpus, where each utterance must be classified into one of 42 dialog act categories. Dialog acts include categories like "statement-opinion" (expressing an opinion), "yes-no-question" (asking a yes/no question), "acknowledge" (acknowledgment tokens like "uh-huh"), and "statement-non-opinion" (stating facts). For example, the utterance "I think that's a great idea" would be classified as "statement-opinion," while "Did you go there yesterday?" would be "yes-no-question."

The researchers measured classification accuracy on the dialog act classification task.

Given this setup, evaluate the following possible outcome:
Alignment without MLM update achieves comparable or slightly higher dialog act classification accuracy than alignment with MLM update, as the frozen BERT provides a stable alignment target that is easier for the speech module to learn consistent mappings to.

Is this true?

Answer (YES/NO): NO